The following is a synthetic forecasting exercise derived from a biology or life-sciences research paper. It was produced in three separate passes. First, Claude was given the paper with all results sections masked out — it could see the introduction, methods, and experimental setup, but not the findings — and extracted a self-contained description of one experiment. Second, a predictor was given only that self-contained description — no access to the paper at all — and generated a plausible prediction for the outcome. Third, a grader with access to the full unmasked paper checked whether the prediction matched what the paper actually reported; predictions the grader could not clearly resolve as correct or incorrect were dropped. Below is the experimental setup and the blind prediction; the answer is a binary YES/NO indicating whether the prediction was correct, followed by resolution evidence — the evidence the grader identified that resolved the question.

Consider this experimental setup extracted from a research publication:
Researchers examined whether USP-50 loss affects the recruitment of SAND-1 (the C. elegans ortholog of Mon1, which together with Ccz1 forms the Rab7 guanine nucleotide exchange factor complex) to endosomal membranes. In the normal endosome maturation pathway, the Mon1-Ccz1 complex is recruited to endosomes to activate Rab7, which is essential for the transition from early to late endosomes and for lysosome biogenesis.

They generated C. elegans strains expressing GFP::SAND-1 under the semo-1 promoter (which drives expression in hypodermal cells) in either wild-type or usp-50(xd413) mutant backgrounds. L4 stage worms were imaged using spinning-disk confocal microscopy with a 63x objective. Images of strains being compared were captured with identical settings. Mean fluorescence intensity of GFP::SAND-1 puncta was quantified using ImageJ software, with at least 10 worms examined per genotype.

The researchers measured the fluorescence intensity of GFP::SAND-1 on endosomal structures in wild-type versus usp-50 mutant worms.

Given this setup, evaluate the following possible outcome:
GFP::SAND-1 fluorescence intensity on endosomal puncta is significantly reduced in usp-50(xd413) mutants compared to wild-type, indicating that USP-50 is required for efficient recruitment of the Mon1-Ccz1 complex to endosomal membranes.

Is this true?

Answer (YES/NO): YES